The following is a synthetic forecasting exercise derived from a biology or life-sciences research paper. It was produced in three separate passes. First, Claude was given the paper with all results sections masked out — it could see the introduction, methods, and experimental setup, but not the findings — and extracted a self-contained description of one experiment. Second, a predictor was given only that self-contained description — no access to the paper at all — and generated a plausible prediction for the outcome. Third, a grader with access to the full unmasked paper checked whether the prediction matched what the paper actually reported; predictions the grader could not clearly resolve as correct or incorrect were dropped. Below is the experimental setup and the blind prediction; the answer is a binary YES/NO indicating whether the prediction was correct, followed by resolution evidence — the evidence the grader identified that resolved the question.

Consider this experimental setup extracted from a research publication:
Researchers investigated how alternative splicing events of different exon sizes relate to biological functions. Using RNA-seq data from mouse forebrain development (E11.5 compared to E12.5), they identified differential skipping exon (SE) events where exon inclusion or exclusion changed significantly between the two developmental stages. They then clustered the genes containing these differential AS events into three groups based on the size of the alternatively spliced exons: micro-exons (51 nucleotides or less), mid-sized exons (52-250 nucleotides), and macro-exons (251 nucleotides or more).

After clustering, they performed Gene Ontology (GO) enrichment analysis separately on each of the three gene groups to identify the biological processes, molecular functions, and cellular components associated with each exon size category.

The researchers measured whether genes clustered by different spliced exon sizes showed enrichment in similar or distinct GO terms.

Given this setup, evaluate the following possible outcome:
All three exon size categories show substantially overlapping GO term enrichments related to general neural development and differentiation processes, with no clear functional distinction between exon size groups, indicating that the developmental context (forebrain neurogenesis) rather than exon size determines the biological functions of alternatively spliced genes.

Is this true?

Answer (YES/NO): NO